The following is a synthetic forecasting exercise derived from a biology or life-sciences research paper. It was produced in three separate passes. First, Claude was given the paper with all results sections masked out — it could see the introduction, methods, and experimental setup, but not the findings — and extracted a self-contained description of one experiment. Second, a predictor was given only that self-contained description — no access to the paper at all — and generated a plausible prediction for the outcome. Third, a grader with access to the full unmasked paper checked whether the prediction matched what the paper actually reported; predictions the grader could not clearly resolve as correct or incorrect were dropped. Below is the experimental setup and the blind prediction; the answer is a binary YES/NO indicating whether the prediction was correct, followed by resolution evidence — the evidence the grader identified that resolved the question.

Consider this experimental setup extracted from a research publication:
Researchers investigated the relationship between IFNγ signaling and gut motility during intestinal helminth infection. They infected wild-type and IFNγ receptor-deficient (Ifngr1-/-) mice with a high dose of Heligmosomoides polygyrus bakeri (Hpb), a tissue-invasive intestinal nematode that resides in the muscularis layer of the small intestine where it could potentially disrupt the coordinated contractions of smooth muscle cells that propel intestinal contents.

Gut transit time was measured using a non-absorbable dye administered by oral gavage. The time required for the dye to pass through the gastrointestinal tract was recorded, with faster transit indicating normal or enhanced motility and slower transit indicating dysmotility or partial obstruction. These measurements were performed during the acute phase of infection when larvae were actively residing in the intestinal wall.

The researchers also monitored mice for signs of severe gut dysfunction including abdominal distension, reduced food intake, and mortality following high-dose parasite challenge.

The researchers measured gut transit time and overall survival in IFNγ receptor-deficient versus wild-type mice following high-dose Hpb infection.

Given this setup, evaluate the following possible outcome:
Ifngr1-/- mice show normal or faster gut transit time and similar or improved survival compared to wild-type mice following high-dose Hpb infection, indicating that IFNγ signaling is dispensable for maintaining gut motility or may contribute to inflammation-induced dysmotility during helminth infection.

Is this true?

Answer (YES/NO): NO